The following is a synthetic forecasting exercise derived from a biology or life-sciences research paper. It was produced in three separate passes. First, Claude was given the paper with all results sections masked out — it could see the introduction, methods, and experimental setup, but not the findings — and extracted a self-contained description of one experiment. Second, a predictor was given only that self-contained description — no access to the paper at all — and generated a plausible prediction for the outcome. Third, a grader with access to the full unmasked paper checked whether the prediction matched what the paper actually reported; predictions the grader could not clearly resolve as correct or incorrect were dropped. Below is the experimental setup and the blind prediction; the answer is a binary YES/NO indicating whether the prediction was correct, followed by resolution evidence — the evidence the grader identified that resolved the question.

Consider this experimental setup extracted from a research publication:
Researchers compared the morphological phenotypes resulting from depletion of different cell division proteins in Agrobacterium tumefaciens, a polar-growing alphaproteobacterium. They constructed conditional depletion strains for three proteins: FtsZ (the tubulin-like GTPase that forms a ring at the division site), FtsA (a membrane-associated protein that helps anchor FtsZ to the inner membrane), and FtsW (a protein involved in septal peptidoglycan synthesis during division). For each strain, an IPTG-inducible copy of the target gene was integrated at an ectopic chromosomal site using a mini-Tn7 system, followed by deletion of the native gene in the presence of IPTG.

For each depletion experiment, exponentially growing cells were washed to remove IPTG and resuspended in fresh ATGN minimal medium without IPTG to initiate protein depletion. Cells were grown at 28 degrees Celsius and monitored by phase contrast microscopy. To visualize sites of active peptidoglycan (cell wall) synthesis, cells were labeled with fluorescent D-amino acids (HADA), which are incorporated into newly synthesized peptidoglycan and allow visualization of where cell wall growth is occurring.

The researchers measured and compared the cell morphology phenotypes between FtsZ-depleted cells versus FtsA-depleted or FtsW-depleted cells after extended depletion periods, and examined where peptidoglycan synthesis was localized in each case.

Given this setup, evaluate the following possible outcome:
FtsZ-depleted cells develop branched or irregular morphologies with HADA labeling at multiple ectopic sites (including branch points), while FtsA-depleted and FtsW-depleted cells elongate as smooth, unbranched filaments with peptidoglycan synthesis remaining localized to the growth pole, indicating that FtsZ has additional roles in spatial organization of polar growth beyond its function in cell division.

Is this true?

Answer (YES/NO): NO